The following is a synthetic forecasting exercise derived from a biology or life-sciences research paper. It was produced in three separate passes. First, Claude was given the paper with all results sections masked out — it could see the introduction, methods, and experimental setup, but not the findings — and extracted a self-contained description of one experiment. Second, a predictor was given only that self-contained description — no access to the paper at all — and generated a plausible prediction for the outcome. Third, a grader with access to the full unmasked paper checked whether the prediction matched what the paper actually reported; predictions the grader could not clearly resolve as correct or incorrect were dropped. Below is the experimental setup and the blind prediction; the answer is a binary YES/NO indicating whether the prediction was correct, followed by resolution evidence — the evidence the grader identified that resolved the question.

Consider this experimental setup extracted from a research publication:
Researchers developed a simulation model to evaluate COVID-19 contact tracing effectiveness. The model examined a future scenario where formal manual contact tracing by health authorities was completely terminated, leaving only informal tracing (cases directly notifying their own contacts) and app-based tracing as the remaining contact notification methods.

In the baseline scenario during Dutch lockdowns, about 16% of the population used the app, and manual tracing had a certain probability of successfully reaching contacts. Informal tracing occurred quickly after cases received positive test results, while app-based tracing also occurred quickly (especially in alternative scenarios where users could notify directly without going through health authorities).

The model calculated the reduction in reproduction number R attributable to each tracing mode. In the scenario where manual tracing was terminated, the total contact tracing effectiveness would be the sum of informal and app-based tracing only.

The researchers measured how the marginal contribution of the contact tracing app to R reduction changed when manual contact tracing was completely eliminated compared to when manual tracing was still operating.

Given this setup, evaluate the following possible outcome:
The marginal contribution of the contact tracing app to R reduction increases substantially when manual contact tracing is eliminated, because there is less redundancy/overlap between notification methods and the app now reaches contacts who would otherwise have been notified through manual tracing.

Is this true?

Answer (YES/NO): NO